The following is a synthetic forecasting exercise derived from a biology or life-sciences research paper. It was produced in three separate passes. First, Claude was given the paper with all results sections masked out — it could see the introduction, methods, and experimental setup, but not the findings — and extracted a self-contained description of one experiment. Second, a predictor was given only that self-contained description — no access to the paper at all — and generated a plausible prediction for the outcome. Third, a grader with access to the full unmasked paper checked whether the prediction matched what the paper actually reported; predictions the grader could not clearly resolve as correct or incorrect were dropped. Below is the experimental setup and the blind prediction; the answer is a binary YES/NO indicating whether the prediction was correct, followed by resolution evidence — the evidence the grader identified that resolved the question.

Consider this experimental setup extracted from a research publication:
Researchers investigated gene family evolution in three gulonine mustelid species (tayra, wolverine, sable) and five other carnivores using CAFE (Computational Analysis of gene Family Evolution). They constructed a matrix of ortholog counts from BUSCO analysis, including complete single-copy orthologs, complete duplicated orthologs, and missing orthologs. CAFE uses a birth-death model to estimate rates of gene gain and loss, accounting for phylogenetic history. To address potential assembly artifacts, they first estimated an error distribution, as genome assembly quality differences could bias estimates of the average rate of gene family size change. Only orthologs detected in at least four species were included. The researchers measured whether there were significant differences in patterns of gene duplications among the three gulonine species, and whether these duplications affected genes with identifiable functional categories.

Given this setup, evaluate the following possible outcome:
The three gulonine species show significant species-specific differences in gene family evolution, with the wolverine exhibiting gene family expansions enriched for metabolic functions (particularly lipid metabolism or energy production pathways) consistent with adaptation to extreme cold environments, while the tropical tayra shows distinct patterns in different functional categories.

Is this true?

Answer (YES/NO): NO